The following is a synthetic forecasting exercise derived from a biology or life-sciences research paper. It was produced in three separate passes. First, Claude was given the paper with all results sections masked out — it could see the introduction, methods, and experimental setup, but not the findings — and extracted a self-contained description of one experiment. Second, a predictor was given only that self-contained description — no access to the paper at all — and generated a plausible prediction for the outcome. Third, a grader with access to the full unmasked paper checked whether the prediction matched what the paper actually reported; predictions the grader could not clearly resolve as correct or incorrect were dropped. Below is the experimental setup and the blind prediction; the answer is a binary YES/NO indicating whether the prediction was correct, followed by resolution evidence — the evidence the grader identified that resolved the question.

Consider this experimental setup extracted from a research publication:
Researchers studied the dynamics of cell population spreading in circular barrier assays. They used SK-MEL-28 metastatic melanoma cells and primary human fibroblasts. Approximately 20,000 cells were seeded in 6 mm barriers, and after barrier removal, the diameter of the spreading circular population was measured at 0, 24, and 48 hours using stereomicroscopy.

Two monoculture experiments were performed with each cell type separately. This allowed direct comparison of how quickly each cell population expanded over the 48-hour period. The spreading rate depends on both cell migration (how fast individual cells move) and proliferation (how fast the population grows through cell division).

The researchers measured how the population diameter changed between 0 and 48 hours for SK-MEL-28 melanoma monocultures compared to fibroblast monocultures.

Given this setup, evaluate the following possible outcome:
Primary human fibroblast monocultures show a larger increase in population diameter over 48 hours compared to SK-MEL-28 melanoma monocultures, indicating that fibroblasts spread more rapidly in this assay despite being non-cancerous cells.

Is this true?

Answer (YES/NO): YES